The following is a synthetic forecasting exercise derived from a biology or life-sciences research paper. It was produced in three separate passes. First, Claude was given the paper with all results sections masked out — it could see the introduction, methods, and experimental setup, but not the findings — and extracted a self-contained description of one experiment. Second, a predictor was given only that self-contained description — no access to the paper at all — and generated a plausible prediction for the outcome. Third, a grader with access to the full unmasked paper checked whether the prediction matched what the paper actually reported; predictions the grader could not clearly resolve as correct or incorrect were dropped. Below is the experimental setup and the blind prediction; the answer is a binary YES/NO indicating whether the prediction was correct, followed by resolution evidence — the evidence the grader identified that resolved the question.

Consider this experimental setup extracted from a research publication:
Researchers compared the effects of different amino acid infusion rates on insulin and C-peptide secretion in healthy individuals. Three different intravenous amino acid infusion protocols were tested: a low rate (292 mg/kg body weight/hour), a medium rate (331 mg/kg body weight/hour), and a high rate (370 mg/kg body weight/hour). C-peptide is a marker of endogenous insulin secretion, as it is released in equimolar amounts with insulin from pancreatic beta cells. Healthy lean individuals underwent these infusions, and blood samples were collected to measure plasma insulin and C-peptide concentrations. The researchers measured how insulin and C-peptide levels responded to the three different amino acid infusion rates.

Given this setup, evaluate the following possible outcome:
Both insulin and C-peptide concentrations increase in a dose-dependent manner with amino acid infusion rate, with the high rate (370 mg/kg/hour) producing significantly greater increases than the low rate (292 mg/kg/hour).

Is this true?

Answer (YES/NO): YES